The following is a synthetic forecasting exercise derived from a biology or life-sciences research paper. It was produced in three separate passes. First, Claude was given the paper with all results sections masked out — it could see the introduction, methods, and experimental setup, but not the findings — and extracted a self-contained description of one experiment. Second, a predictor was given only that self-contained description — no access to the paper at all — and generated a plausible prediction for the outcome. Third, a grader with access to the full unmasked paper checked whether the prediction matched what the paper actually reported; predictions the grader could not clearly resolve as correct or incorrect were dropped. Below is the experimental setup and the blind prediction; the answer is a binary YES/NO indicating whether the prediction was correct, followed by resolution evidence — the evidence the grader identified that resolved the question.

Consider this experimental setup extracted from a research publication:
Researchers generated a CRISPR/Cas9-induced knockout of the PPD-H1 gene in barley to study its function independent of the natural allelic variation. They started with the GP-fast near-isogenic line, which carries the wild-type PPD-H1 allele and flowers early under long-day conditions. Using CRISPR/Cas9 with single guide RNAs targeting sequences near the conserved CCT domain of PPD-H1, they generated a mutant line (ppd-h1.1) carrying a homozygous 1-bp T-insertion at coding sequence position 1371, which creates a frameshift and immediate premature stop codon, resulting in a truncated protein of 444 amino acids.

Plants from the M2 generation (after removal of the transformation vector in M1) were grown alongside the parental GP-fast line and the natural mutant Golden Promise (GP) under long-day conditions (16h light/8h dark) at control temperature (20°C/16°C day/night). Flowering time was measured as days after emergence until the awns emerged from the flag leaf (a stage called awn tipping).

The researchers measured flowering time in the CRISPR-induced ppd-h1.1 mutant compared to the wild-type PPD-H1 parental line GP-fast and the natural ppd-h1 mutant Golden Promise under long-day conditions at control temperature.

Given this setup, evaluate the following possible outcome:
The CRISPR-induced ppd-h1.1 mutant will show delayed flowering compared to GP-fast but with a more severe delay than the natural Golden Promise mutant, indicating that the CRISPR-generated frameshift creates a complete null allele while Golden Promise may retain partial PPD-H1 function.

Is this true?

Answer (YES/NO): NO